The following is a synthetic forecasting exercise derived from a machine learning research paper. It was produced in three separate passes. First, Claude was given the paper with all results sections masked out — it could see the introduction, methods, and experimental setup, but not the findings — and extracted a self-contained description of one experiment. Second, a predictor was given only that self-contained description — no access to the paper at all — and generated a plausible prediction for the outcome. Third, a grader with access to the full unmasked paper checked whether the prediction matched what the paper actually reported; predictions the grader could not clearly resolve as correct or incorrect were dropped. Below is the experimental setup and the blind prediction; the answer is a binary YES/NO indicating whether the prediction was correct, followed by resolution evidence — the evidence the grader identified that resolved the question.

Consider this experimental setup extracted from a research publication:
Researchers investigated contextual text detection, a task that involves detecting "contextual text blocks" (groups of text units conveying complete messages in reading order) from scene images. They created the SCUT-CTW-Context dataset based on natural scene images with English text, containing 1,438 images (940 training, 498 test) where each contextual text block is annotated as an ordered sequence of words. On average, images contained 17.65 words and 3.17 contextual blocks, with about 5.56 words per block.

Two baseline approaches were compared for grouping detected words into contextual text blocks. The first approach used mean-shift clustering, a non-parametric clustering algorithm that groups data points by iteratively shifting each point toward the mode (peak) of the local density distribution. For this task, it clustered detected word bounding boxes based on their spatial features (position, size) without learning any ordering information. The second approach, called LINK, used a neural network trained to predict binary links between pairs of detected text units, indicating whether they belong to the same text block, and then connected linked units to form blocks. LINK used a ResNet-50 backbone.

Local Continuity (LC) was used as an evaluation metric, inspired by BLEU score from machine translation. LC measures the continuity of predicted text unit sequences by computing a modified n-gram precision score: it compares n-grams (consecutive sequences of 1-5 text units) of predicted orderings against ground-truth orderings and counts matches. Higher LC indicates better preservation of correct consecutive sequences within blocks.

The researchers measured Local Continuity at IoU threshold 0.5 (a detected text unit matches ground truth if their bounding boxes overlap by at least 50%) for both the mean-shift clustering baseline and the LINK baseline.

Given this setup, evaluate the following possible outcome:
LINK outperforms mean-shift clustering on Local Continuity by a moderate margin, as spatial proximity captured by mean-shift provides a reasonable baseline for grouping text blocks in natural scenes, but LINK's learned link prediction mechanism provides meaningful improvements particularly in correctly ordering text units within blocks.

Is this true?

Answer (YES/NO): NO